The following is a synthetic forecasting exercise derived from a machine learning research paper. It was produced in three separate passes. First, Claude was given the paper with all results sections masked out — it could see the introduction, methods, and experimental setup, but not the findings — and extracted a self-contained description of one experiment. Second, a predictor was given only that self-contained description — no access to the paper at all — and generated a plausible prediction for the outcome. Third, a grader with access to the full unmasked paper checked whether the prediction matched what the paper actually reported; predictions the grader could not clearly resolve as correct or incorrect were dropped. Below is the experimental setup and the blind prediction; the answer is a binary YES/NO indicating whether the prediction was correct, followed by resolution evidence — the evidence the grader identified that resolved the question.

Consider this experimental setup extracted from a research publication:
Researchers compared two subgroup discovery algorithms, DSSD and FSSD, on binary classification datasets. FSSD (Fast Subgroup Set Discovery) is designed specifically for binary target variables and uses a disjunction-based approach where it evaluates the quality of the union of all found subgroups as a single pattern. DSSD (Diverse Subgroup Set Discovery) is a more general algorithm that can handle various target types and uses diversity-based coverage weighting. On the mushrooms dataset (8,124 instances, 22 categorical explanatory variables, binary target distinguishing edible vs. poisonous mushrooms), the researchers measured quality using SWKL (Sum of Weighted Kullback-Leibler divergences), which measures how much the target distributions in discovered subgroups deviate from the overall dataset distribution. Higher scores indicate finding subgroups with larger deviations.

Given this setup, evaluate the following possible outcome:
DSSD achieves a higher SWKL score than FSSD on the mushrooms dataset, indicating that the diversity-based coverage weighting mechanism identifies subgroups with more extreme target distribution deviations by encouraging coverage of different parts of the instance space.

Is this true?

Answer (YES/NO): YES